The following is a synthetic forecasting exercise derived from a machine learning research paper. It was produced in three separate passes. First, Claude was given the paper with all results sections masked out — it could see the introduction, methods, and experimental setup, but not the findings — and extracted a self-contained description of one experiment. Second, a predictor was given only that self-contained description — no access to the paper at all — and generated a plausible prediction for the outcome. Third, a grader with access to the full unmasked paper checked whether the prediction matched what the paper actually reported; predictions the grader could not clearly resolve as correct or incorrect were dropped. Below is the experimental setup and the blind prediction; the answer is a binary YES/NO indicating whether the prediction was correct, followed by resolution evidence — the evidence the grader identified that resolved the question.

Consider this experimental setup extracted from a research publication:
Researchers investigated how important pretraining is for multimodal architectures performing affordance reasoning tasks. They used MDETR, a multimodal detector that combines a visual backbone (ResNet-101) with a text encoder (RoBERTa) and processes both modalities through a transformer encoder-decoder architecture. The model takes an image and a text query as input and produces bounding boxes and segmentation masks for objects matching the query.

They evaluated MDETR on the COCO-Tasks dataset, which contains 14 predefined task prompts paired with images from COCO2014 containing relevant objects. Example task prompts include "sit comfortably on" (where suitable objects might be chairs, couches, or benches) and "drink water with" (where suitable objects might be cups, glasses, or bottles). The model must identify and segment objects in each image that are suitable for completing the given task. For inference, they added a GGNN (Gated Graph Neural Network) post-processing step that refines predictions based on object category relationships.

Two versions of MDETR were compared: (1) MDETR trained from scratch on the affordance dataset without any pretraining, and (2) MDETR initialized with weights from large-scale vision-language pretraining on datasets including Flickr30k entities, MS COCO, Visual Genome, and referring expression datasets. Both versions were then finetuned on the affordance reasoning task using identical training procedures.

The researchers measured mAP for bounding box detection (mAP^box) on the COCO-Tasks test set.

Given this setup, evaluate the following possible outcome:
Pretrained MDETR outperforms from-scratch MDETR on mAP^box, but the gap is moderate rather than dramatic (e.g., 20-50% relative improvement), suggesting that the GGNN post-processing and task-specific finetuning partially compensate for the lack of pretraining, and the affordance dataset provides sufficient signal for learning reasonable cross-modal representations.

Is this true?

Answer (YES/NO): NO